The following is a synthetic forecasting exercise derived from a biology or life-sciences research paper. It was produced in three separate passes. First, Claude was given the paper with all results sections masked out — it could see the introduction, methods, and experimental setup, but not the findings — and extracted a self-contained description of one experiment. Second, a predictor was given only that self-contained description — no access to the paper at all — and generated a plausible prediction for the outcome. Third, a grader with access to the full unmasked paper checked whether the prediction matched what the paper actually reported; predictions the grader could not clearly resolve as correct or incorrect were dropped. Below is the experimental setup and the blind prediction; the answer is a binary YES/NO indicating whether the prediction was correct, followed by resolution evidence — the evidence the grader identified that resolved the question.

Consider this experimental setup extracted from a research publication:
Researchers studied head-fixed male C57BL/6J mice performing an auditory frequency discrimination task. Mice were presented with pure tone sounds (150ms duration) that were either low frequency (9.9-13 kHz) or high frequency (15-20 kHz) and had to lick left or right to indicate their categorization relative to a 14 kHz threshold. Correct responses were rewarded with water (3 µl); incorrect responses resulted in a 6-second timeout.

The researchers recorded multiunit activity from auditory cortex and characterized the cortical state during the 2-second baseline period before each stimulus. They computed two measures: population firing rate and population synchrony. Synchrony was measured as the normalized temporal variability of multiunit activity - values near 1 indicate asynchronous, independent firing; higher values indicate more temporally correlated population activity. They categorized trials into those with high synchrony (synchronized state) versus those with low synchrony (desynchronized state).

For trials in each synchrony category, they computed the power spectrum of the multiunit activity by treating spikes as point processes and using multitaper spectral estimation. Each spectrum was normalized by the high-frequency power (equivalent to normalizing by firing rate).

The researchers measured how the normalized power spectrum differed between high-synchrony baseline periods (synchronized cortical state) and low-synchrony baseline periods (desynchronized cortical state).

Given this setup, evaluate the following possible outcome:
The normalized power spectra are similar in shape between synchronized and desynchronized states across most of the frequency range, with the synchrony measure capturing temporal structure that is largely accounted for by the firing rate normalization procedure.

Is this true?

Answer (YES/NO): NO